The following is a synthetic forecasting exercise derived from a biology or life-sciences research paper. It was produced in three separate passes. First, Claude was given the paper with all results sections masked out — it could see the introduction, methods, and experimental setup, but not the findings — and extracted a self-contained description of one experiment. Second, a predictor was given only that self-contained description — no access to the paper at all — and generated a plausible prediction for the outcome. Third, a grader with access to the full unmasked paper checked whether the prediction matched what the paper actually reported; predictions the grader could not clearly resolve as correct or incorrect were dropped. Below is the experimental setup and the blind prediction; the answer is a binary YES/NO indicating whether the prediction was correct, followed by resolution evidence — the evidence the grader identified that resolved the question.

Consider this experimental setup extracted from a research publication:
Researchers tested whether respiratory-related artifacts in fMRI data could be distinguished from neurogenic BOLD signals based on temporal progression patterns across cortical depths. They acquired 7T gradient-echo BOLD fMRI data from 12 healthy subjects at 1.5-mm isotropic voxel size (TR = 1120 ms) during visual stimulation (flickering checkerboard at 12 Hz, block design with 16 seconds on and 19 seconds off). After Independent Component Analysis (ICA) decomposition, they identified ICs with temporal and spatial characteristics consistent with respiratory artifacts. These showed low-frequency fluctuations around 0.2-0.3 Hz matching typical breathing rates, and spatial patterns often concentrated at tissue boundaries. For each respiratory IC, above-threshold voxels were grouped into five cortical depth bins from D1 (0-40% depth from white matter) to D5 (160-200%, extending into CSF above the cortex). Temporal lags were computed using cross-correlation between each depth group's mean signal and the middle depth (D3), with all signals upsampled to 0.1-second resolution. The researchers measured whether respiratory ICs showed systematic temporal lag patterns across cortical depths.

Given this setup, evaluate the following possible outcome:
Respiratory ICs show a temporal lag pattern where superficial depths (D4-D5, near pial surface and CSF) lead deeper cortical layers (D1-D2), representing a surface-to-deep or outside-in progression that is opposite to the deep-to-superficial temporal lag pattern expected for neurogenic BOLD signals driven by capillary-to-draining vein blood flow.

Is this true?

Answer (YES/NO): NO